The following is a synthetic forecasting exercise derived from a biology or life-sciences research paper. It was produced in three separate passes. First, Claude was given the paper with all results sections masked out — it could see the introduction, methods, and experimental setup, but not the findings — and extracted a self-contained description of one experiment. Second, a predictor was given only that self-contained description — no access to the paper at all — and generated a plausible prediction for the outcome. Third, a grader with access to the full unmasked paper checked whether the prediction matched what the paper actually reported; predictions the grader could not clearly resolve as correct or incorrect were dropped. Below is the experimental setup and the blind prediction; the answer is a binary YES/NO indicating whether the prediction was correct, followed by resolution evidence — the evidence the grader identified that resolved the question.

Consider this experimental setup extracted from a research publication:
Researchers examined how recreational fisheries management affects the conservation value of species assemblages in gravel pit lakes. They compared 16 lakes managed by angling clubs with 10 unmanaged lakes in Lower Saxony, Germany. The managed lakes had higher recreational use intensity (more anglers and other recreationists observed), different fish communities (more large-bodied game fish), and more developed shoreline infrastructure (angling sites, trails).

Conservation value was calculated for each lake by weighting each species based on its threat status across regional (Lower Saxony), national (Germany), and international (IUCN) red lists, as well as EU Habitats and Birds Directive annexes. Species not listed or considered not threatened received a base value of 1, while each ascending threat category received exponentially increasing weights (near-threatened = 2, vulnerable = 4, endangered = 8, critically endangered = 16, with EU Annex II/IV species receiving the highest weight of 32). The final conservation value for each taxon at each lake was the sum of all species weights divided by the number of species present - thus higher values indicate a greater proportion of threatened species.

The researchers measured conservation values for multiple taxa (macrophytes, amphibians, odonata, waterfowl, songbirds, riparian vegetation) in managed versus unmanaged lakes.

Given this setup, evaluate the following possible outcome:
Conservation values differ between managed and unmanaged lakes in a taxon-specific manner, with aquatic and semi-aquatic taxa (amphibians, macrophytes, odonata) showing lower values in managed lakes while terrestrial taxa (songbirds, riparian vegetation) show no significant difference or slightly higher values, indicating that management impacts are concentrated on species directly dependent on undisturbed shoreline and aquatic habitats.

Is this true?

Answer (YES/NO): NO